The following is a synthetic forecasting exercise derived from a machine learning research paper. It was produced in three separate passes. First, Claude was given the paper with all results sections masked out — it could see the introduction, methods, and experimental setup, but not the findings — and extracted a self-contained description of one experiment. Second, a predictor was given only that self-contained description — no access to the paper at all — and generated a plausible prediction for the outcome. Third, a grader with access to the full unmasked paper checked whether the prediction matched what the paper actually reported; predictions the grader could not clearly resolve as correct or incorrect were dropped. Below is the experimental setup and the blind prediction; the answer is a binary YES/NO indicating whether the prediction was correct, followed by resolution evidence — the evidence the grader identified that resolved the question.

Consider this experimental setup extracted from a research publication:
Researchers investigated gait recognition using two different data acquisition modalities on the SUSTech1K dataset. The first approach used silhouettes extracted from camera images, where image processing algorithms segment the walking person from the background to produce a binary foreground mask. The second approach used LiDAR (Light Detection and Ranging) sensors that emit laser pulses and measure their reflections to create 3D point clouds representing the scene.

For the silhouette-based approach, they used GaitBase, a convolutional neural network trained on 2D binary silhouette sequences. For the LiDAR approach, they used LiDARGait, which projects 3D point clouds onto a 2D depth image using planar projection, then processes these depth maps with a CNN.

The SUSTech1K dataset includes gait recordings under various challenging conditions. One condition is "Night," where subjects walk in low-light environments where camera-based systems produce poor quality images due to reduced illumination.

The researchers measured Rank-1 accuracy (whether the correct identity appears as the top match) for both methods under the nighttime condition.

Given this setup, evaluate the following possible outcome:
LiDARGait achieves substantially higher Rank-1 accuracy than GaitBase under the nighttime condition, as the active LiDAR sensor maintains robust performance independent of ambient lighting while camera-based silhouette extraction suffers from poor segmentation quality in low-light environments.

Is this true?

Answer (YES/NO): YES